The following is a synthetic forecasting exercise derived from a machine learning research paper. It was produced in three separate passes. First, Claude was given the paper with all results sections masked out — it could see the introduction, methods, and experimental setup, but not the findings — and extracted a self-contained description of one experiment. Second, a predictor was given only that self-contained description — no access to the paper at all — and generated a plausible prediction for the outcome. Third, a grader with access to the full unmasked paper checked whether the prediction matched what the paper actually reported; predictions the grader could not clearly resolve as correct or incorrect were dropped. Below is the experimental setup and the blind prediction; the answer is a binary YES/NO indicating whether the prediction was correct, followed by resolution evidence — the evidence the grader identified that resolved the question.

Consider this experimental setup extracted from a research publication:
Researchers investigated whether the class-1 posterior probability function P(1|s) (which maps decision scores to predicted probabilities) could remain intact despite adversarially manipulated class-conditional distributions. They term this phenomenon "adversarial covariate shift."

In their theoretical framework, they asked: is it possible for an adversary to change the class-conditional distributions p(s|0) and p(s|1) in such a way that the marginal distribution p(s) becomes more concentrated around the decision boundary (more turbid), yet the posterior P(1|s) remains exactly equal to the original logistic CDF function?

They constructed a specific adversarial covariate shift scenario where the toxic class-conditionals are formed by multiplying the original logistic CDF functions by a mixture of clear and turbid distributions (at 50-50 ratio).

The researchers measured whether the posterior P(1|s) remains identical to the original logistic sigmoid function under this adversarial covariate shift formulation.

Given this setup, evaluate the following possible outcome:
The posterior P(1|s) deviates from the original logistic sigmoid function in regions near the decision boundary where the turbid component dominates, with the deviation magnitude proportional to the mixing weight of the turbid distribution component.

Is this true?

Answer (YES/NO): NO